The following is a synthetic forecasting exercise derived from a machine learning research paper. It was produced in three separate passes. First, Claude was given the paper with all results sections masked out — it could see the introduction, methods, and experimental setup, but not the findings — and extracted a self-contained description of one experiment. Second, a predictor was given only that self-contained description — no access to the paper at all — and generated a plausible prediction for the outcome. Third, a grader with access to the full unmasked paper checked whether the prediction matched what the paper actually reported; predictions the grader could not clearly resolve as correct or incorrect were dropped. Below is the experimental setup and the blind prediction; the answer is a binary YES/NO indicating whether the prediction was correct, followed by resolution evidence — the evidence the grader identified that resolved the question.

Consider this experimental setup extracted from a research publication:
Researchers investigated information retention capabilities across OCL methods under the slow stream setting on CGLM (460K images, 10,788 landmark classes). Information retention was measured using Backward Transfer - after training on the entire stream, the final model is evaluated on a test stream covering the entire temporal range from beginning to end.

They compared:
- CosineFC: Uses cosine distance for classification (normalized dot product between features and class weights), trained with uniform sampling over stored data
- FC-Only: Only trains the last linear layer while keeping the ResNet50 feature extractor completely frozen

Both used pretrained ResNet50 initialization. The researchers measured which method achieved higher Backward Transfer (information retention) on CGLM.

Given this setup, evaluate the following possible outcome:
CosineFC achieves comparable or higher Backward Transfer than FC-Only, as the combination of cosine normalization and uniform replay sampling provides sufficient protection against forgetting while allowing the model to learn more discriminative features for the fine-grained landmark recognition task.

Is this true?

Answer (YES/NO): YES